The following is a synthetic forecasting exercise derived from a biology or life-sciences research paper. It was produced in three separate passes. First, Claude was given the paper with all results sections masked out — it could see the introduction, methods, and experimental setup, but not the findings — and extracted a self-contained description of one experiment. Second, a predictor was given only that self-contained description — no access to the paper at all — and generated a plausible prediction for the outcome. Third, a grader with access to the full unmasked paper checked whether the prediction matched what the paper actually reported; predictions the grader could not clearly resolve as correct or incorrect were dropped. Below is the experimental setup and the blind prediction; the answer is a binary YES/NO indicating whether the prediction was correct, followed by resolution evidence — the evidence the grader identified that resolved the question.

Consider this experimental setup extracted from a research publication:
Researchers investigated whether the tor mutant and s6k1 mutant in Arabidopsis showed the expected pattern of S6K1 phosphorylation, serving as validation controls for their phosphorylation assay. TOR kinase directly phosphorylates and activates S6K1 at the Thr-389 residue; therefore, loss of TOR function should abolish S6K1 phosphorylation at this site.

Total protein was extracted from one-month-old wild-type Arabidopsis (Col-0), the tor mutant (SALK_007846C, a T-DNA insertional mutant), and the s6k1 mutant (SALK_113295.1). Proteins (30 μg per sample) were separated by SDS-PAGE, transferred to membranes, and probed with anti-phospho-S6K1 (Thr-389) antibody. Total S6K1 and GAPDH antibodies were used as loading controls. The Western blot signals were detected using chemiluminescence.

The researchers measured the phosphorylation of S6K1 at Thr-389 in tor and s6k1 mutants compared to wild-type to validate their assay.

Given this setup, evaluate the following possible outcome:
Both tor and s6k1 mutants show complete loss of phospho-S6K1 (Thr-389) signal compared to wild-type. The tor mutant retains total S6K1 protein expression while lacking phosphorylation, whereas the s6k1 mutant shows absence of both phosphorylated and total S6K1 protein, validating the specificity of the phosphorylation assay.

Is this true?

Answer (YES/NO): NO